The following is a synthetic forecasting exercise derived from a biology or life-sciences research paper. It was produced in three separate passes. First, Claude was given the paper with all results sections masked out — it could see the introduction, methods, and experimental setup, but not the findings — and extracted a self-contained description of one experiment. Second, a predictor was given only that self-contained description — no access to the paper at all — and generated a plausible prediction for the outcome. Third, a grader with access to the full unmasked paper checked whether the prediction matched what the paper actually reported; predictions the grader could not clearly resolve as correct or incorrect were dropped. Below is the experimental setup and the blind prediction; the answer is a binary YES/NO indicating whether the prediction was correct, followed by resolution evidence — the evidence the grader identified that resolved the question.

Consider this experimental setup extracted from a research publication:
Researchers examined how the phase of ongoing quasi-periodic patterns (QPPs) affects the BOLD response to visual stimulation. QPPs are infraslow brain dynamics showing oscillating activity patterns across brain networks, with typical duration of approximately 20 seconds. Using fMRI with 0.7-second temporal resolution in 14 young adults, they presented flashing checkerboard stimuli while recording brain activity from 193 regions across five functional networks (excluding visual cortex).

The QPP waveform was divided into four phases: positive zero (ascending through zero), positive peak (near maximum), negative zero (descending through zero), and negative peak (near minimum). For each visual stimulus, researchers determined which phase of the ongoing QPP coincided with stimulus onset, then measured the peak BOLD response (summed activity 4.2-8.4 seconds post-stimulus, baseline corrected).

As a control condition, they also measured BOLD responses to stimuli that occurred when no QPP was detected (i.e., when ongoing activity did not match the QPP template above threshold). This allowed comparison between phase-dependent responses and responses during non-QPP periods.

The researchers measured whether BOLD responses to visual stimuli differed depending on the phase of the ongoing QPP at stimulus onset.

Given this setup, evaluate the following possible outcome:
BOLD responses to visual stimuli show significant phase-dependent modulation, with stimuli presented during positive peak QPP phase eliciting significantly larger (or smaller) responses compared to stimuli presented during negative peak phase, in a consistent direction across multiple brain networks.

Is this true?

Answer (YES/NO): NO